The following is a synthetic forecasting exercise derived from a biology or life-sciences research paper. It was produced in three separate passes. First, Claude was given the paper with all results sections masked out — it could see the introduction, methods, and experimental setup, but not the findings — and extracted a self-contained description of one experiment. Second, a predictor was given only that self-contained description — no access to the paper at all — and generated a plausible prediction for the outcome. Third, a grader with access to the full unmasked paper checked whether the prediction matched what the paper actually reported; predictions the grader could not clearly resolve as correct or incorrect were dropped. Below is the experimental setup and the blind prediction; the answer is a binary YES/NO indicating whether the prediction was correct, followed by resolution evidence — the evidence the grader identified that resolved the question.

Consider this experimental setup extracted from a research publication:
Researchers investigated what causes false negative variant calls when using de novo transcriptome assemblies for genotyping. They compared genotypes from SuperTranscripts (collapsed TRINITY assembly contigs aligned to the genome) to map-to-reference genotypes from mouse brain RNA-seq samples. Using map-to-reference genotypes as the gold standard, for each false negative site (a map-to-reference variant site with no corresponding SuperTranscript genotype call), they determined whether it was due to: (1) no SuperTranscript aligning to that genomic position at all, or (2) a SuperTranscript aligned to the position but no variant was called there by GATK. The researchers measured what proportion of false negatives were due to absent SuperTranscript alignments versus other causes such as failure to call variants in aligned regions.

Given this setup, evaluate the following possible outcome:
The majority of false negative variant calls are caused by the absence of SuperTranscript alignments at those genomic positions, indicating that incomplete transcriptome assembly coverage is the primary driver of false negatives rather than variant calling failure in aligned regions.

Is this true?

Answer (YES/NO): YES